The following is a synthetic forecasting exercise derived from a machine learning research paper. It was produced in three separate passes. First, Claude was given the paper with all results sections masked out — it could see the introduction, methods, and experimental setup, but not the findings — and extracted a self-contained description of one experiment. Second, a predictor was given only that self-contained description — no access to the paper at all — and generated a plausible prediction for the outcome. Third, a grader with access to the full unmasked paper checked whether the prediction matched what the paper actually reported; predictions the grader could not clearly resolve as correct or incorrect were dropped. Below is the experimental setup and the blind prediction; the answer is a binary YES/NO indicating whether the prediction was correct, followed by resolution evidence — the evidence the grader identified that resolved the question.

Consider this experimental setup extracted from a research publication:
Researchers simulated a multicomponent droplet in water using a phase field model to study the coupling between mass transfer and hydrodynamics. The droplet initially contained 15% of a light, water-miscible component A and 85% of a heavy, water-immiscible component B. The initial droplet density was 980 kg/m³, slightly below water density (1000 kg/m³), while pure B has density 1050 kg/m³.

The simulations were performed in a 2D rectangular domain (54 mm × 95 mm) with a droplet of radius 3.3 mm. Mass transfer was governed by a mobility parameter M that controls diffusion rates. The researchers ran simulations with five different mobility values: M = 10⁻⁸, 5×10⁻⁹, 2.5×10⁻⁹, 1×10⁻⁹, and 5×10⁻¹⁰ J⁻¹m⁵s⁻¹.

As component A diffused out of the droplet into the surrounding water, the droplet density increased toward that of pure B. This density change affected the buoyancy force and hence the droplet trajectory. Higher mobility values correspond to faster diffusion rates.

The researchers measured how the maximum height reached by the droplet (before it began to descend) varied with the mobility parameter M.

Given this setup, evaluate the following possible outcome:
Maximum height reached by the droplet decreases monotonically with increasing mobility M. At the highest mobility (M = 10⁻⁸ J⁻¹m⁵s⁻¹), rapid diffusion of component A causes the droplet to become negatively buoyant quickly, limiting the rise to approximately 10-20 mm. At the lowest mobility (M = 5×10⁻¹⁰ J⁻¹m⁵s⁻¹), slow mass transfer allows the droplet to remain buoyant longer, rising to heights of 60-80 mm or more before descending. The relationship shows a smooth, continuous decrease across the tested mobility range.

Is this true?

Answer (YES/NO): NO